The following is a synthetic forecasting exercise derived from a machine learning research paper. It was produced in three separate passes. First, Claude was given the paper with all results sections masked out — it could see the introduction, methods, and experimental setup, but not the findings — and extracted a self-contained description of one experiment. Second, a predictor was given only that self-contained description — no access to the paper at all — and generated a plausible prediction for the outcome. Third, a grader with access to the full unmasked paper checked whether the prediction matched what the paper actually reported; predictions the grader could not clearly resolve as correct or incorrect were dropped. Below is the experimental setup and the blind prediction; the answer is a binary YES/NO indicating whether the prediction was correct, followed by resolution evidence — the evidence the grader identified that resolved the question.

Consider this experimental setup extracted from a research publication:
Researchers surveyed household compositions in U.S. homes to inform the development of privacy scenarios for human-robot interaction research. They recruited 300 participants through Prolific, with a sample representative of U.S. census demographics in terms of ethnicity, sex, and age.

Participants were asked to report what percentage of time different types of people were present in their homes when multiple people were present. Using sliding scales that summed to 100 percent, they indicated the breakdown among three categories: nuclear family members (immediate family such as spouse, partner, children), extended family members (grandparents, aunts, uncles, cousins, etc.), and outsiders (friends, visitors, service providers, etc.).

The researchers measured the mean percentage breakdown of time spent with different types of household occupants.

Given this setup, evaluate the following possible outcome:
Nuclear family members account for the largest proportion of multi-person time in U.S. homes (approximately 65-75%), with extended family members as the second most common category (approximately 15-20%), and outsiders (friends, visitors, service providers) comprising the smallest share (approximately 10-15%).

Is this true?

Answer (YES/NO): NO